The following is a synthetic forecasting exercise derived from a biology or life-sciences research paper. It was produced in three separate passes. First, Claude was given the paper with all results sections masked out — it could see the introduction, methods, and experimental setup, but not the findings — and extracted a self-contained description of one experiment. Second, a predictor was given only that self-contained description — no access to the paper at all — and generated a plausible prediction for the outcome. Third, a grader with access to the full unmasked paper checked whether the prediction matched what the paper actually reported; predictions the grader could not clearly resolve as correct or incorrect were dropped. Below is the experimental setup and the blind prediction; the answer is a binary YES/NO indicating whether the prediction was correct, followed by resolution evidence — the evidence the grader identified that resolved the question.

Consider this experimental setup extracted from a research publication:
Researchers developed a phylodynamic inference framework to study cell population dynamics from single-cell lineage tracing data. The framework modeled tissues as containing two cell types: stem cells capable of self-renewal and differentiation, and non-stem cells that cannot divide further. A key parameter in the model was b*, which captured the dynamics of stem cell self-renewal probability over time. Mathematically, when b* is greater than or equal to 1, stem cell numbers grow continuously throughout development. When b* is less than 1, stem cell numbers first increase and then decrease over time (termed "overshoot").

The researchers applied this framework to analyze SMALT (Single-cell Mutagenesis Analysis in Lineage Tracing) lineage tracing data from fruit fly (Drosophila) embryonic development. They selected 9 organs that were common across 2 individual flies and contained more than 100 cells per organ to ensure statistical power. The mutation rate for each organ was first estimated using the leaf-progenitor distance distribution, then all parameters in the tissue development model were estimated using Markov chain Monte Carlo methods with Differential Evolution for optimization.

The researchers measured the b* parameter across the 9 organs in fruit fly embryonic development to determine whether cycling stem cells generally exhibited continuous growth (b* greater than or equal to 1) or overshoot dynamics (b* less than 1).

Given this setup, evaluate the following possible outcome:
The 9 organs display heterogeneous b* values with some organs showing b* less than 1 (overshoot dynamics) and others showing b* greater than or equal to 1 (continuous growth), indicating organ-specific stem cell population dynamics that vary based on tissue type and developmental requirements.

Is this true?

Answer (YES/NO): NO